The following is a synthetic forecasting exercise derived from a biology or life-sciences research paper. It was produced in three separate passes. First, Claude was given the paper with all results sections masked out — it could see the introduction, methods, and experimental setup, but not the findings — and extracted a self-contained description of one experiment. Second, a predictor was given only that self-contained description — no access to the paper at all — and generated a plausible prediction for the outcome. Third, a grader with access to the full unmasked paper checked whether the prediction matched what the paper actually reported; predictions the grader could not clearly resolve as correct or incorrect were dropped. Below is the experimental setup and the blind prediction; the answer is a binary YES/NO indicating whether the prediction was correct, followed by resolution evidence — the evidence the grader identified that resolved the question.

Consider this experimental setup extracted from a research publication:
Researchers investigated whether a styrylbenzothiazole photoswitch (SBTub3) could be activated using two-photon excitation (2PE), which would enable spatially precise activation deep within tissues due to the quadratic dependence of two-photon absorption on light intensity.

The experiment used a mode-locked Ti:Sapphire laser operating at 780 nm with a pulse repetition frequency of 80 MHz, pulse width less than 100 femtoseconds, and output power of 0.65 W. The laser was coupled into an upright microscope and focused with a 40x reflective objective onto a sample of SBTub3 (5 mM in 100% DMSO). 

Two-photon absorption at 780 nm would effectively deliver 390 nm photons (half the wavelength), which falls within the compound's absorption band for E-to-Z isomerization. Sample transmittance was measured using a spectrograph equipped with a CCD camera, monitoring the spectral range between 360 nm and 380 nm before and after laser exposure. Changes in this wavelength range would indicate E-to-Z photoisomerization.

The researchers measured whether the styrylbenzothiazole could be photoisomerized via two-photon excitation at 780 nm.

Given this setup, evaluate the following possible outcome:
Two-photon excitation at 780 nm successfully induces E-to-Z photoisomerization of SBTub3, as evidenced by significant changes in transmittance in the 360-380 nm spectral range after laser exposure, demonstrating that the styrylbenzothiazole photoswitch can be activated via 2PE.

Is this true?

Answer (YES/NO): YES